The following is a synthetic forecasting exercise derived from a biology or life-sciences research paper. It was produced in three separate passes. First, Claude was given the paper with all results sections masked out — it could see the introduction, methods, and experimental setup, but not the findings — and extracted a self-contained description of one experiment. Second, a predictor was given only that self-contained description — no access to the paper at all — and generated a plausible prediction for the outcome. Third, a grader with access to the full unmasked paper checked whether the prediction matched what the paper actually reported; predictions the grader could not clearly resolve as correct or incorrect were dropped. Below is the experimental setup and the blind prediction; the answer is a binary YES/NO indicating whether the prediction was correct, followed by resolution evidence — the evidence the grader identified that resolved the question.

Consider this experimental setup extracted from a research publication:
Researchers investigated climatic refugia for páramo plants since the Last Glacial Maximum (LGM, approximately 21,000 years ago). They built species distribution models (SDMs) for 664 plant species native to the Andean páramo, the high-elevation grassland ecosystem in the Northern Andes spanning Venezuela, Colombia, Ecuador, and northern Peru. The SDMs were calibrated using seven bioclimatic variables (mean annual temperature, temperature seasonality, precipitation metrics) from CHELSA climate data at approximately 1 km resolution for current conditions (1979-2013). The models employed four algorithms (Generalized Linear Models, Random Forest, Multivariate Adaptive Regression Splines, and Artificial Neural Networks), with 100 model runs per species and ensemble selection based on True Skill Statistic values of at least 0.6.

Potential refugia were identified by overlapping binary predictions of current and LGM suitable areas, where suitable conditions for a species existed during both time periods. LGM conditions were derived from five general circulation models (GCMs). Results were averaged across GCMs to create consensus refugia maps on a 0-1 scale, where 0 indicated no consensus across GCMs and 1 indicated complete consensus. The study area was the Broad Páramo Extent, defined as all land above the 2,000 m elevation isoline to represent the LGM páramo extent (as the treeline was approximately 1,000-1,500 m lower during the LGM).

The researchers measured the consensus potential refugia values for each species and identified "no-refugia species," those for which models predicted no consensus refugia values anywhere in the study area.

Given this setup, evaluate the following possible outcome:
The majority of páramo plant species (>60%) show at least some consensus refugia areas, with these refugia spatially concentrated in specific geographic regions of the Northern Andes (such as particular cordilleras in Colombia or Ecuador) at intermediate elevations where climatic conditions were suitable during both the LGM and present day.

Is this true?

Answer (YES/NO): NO